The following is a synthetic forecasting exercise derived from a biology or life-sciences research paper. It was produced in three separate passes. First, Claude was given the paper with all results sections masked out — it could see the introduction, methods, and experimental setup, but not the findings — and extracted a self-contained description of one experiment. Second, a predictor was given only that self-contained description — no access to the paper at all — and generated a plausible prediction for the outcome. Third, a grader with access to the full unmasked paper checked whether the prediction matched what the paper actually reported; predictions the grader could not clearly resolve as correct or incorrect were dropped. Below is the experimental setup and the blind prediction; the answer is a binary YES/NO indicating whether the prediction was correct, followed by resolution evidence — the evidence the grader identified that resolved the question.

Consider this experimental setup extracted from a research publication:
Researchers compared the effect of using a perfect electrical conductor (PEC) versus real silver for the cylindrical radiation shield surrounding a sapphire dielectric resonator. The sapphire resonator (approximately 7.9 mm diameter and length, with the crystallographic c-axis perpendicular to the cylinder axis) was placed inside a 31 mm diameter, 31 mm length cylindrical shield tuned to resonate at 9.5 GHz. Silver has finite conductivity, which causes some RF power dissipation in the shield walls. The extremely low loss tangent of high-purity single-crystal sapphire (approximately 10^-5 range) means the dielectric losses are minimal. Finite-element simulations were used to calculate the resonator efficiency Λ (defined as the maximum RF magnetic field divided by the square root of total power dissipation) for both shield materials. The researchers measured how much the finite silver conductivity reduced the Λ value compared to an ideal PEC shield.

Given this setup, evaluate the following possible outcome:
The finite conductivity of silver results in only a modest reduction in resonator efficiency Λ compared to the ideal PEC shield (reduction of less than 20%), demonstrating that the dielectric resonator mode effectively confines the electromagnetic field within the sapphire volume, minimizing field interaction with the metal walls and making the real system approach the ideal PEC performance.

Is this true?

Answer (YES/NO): NO